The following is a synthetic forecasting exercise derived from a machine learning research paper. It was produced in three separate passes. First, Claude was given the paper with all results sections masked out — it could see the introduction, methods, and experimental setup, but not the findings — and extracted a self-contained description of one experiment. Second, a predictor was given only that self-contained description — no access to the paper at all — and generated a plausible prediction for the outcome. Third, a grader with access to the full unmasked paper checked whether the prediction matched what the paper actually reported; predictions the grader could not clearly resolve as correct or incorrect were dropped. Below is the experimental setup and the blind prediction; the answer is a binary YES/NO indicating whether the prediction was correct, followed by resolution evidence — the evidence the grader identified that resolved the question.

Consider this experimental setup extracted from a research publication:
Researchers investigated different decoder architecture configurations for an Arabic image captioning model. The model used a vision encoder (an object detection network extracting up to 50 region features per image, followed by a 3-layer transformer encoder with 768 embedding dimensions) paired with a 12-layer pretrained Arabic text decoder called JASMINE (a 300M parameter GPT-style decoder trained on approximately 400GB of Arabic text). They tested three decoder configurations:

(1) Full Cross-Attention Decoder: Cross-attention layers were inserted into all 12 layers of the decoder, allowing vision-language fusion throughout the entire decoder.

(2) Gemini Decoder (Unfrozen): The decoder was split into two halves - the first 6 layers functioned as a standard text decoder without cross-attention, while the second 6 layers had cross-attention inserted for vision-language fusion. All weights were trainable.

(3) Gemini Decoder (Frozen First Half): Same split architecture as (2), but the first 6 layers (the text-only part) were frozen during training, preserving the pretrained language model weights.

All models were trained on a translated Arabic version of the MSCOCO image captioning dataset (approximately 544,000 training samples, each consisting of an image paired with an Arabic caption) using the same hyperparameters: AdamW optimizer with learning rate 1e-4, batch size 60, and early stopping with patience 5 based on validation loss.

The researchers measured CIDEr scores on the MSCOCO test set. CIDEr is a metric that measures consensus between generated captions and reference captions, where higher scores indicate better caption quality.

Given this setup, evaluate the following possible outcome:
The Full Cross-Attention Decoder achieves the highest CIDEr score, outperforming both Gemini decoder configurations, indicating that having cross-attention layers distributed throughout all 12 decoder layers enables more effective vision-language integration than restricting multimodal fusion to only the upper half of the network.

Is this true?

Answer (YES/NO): NO